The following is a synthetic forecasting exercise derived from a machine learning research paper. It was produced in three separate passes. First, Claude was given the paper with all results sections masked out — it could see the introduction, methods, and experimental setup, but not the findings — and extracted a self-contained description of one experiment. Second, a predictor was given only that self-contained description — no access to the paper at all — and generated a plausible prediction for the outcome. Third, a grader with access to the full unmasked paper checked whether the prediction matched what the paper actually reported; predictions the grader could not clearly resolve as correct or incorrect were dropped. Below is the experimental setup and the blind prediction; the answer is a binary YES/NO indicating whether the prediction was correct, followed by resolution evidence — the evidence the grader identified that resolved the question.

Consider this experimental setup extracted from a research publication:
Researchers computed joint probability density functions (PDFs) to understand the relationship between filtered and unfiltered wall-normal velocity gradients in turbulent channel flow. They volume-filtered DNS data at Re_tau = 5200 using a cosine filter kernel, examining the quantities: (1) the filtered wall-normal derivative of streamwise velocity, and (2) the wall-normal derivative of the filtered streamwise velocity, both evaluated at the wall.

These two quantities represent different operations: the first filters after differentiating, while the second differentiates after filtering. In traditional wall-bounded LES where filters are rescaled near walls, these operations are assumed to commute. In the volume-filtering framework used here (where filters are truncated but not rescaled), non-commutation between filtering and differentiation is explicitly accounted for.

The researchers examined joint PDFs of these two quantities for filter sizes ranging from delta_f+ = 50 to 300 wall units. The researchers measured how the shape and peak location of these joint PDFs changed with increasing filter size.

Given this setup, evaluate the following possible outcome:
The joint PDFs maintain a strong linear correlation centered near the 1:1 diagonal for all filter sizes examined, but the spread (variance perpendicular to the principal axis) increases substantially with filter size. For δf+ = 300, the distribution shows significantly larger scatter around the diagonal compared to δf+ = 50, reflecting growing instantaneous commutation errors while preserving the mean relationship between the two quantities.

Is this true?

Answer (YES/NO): NO